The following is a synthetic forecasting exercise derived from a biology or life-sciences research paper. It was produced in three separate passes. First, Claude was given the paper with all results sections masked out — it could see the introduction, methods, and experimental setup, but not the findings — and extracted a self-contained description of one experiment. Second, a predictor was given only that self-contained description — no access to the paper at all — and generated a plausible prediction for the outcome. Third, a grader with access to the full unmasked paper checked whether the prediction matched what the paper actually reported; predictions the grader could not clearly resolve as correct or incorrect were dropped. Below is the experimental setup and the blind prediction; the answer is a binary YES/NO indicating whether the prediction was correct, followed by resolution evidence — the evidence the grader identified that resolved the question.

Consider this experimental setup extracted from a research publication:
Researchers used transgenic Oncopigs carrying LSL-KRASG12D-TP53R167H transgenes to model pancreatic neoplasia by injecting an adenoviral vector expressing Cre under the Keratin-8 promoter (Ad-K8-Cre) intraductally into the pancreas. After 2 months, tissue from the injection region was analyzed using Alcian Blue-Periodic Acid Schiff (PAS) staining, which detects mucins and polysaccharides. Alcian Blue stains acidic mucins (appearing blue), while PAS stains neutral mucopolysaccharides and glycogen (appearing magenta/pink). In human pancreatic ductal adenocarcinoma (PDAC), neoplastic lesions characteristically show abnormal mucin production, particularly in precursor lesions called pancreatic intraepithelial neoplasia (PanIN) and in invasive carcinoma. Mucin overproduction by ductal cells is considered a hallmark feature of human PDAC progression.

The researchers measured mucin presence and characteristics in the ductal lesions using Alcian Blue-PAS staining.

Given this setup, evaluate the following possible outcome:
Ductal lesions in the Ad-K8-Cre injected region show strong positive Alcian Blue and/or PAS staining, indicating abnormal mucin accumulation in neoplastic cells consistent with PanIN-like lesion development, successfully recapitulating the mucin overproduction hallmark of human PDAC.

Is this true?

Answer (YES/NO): NO